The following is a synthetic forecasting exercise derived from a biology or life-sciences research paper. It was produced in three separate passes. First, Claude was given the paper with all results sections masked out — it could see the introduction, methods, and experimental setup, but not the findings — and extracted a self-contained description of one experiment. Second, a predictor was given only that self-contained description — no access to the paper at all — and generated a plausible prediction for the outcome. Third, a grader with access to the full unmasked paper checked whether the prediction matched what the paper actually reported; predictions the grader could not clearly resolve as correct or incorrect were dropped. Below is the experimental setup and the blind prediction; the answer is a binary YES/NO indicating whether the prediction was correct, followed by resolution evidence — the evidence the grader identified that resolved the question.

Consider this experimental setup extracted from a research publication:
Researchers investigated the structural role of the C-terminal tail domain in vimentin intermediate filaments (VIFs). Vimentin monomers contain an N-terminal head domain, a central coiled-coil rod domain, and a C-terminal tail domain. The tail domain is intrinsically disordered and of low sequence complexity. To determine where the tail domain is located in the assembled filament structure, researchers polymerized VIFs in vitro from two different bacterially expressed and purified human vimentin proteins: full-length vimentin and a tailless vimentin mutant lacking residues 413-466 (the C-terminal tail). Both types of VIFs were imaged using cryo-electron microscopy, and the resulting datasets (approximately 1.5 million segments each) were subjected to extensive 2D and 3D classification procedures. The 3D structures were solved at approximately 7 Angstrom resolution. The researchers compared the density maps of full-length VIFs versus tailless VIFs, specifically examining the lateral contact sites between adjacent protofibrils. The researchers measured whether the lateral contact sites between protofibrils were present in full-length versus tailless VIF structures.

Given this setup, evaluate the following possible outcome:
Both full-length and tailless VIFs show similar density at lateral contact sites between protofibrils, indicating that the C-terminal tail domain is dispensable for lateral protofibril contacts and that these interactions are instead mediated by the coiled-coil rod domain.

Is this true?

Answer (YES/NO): NO